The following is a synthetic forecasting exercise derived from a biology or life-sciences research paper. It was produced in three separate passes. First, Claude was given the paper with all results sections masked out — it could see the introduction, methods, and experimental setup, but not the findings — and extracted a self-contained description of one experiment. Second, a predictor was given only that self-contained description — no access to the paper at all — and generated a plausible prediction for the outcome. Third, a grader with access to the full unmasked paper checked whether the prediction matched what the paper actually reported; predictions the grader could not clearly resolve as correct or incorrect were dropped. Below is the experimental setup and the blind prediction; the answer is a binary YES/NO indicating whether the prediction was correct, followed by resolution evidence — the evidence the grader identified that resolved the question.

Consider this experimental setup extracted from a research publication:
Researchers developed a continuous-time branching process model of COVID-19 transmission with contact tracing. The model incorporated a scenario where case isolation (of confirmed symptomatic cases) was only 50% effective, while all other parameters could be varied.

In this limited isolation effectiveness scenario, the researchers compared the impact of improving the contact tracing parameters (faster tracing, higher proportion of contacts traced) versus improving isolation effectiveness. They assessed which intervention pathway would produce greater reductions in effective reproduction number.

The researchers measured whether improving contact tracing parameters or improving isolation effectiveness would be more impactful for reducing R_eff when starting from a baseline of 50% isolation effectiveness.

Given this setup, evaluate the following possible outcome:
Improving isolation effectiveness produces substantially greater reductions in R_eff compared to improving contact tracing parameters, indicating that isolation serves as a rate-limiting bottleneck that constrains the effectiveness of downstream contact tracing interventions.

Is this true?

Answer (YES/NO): YES